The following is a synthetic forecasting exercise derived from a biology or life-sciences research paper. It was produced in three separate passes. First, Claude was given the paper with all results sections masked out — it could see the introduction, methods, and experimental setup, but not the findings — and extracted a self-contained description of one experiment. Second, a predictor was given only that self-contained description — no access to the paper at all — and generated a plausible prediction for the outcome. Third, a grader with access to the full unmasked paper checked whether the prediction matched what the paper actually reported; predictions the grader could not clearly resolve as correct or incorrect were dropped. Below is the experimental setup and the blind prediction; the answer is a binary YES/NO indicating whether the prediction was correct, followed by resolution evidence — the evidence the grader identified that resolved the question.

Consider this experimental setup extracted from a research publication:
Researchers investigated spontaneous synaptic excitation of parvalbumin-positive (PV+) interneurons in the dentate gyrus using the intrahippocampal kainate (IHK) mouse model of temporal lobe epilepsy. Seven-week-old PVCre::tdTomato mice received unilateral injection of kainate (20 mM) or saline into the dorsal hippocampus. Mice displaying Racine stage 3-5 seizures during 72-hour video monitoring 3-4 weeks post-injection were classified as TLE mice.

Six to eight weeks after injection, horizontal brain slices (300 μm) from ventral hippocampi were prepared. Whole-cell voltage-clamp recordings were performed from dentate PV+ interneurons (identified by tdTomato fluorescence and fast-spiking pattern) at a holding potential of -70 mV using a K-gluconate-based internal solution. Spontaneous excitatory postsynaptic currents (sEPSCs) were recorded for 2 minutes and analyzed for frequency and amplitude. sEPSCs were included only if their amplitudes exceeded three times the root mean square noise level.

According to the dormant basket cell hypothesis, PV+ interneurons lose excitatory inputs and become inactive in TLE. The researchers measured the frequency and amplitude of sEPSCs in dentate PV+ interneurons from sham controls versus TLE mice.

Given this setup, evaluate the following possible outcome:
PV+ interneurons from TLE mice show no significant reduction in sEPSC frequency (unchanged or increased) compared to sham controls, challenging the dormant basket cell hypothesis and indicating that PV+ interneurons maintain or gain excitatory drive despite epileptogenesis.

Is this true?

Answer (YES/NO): YES